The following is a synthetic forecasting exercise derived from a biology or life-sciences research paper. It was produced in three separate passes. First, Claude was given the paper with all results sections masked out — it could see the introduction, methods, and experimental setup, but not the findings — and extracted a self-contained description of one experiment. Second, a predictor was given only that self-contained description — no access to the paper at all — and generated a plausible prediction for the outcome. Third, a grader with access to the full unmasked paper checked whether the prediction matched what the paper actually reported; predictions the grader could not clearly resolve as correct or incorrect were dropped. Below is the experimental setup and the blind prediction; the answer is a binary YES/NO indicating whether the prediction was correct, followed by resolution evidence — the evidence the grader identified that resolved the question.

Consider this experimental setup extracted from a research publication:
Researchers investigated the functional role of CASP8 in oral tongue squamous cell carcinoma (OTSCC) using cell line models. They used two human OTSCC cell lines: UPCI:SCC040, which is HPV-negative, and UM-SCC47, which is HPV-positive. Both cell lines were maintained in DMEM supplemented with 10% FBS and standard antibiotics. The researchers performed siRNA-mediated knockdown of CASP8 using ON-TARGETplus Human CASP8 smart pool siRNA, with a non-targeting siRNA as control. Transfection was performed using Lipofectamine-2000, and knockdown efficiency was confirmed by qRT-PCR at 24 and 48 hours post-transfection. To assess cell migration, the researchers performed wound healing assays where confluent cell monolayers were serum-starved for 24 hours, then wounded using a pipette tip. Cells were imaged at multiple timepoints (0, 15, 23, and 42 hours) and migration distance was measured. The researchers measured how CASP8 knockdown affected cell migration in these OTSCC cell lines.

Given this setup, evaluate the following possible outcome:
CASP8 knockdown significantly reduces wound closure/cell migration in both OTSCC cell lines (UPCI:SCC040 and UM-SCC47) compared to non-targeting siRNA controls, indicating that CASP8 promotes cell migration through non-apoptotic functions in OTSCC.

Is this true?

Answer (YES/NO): NO